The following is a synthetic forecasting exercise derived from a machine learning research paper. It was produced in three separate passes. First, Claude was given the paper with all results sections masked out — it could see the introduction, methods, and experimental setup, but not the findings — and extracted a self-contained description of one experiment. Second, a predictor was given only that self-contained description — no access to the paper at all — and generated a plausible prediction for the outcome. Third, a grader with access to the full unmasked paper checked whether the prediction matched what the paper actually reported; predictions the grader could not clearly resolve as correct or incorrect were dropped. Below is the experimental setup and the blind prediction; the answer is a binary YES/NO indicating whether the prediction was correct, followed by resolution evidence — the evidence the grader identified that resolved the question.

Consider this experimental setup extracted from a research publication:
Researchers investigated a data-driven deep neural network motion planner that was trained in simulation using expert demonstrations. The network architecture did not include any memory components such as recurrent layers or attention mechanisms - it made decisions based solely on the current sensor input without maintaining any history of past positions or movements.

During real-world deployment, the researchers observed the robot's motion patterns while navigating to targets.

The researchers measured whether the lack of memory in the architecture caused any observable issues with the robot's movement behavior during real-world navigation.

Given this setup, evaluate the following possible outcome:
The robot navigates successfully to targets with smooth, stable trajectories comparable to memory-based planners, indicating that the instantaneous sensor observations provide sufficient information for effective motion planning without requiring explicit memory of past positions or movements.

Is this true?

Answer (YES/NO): NO